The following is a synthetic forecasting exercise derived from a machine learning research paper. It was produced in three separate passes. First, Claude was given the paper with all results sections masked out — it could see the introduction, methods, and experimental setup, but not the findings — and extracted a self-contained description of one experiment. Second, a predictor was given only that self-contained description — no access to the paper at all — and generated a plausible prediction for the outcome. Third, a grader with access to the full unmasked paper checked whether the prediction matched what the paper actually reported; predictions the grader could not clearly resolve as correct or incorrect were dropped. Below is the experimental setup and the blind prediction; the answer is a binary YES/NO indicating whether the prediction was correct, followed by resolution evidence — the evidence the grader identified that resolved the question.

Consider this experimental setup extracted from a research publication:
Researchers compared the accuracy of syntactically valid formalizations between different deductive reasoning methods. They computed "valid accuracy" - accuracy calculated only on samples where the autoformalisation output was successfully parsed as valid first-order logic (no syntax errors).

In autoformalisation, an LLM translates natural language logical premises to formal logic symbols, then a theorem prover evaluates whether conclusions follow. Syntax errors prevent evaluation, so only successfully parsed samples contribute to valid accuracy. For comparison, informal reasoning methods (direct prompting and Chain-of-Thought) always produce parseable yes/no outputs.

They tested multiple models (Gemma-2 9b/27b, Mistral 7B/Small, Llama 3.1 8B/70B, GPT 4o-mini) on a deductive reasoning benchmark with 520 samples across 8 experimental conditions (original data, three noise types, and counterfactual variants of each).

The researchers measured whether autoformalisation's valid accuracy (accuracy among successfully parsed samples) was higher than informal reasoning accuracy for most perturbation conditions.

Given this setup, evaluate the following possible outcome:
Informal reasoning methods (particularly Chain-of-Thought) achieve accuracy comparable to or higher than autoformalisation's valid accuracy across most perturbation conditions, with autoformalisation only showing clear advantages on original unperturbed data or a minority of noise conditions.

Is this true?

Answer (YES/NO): NO